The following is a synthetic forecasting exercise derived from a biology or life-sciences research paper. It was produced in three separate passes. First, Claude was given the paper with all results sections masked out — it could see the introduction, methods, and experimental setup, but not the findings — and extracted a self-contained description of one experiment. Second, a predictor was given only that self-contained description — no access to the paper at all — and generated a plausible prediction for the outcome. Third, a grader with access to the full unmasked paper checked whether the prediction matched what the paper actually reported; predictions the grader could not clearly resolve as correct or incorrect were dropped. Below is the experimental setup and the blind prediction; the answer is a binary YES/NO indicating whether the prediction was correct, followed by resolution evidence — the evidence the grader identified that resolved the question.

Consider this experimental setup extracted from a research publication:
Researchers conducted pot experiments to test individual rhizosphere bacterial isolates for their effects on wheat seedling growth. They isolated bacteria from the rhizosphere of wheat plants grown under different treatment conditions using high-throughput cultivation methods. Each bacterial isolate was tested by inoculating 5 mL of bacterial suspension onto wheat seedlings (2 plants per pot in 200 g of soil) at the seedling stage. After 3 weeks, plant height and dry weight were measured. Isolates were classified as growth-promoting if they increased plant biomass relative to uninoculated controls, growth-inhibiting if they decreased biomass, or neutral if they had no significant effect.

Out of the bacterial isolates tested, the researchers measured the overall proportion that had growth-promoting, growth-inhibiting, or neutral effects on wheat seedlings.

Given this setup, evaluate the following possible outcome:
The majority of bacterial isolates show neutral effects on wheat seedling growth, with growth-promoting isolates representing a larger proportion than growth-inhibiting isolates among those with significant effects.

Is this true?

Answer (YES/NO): NO